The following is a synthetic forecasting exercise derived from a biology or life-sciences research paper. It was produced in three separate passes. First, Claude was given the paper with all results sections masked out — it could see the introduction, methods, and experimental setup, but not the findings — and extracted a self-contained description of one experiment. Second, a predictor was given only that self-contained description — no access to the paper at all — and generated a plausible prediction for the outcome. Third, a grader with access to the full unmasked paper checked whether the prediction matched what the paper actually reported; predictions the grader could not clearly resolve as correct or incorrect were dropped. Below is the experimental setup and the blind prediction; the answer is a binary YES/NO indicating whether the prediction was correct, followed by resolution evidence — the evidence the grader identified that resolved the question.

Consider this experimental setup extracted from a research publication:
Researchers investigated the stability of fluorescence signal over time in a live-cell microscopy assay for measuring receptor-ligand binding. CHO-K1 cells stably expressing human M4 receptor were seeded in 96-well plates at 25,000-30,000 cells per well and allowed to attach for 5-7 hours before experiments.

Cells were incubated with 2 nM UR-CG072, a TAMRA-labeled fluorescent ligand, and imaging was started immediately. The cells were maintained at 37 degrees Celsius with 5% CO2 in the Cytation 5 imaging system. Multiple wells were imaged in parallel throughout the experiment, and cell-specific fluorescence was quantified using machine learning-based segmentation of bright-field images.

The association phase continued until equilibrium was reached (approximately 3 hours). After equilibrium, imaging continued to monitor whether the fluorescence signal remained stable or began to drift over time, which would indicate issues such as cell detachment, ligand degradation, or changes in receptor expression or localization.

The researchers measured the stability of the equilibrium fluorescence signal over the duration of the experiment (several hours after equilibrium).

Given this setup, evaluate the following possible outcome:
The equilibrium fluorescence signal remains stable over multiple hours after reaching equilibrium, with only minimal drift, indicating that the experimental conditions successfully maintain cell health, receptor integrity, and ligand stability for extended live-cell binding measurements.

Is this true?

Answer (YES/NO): YES